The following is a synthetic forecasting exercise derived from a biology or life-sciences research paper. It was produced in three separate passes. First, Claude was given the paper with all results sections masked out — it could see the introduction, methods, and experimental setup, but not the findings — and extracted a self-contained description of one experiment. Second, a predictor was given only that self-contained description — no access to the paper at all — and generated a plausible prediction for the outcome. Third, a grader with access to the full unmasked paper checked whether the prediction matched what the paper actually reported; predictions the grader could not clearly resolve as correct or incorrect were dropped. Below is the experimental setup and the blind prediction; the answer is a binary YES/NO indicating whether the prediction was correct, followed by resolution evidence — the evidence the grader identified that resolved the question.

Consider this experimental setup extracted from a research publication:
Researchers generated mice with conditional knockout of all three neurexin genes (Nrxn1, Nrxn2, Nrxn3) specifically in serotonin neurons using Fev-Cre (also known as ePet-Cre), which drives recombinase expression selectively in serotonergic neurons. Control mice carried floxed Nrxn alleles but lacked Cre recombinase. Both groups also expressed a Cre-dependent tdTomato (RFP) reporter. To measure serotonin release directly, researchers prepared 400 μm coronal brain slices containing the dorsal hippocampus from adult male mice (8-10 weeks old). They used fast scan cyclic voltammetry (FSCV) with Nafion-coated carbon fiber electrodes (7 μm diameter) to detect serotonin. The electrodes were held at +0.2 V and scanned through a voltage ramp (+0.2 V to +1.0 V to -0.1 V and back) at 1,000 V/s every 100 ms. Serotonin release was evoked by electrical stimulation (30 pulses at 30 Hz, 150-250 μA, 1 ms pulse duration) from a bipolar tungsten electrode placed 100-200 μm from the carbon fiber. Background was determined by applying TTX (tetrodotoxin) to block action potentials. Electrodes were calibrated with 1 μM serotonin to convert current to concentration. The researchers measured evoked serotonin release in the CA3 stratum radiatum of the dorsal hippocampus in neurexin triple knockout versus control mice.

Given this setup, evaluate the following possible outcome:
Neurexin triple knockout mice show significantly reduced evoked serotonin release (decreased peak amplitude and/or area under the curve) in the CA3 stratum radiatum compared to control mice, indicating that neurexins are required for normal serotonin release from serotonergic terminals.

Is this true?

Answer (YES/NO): YES